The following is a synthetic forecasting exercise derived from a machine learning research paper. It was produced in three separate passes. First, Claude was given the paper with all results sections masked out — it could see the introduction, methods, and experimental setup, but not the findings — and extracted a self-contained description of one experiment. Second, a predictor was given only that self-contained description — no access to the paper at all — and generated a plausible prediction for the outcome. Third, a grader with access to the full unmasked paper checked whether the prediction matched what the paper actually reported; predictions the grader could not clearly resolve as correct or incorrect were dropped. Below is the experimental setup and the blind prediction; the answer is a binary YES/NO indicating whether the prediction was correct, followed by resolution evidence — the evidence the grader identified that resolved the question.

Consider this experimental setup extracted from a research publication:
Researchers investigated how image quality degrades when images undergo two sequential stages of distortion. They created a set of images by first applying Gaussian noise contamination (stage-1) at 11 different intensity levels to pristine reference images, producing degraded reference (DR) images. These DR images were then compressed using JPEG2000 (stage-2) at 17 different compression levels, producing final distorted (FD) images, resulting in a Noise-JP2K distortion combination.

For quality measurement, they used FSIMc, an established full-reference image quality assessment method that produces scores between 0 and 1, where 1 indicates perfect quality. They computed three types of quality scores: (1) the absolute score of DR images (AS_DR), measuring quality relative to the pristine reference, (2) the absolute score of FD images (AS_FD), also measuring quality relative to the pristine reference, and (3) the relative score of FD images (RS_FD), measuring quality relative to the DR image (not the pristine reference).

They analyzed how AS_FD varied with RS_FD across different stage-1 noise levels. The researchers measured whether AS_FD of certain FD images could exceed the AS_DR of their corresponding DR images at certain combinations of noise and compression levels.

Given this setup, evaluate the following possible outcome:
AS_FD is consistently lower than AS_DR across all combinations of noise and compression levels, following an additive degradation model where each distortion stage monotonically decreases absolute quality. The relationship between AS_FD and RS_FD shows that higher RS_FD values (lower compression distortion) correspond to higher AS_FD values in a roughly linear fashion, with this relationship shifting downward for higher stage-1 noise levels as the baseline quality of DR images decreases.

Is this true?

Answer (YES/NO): NO